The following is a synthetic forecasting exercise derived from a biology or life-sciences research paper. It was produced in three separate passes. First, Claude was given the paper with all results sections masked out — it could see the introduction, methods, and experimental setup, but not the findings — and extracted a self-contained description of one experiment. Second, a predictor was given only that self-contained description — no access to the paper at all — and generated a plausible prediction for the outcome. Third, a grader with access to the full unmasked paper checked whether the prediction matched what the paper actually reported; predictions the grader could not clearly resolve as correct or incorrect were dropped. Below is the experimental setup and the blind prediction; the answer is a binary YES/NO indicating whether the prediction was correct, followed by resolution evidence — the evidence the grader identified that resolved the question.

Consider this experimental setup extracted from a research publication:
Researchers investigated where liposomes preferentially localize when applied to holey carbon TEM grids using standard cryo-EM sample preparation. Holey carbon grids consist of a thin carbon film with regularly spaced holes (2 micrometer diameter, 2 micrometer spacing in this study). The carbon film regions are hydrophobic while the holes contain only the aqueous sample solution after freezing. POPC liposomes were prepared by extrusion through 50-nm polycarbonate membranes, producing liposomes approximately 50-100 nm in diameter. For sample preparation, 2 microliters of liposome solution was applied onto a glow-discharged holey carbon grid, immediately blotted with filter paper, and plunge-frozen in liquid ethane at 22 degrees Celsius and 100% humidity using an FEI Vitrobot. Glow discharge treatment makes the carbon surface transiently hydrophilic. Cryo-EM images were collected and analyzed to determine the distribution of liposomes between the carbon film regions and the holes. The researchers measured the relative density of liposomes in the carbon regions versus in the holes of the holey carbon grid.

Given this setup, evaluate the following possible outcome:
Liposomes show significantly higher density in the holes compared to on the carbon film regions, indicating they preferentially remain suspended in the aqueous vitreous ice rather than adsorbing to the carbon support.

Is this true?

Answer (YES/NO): NO